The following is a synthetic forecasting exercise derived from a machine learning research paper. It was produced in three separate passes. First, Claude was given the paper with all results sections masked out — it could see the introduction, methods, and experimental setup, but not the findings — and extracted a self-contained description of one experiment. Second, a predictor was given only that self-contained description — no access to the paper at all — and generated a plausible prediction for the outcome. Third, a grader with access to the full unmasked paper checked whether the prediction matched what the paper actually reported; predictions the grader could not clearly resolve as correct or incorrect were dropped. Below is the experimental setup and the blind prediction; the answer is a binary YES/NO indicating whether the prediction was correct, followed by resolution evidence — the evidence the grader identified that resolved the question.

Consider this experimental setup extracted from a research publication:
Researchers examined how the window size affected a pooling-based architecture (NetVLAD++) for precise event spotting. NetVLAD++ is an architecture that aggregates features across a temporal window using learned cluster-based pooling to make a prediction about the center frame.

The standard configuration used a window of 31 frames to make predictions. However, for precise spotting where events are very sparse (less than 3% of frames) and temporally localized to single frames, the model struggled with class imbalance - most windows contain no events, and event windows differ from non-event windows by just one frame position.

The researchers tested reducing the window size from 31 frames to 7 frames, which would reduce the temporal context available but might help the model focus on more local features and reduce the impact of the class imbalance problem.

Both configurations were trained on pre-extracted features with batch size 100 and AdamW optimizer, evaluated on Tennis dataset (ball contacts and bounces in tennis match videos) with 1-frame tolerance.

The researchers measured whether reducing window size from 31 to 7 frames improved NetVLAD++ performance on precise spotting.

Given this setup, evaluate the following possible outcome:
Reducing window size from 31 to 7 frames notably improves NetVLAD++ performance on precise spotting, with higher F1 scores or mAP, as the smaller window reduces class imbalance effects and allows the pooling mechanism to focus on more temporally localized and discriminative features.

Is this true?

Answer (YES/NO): NO